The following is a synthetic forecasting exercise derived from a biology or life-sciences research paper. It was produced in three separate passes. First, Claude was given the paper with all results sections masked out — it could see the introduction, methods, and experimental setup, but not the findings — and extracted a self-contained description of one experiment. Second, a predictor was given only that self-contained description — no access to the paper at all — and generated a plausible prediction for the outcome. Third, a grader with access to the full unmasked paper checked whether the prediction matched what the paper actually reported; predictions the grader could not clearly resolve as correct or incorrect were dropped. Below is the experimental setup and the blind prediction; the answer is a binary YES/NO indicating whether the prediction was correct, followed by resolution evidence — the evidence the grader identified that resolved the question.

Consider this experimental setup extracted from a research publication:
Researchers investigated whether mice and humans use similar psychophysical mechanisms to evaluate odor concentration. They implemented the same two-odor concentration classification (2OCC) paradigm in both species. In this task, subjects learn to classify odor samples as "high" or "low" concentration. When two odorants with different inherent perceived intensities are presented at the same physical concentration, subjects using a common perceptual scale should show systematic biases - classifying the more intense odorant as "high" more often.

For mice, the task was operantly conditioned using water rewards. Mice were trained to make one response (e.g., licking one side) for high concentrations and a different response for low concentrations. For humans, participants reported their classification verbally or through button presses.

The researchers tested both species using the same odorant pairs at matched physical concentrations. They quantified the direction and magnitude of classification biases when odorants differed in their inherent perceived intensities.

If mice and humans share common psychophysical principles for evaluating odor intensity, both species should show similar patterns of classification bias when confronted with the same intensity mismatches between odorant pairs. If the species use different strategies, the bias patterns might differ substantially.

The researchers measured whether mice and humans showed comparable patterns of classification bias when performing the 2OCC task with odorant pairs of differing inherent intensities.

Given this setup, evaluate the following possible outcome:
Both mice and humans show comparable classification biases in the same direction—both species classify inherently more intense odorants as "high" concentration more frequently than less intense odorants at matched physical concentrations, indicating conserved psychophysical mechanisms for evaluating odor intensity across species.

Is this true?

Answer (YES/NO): YES